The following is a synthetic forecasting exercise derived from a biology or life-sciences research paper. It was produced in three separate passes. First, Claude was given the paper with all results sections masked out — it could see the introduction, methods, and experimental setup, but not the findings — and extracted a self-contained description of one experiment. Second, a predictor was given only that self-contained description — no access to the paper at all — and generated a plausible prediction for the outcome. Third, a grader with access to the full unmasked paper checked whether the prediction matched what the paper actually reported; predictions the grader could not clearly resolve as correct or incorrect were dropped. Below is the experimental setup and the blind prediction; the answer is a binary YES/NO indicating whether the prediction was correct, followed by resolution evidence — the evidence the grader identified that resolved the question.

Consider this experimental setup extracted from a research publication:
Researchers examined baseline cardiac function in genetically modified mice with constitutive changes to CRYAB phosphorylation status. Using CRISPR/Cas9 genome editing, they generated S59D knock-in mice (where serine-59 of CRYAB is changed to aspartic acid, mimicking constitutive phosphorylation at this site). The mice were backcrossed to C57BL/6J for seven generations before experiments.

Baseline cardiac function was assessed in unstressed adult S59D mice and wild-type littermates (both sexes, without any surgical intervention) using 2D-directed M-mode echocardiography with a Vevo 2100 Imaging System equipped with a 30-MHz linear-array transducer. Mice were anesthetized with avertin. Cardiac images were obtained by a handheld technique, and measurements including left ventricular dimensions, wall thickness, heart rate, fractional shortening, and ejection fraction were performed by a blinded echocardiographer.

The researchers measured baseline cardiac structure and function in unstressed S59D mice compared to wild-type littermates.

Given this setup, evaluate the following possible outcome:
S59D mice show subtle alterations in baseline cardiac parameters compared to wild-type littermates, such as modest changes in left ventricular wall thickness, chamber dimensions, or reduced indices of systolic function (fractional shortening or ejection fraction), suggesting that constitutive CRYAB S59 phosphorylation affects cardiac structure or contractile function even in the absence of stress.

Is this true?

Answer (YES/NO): NO